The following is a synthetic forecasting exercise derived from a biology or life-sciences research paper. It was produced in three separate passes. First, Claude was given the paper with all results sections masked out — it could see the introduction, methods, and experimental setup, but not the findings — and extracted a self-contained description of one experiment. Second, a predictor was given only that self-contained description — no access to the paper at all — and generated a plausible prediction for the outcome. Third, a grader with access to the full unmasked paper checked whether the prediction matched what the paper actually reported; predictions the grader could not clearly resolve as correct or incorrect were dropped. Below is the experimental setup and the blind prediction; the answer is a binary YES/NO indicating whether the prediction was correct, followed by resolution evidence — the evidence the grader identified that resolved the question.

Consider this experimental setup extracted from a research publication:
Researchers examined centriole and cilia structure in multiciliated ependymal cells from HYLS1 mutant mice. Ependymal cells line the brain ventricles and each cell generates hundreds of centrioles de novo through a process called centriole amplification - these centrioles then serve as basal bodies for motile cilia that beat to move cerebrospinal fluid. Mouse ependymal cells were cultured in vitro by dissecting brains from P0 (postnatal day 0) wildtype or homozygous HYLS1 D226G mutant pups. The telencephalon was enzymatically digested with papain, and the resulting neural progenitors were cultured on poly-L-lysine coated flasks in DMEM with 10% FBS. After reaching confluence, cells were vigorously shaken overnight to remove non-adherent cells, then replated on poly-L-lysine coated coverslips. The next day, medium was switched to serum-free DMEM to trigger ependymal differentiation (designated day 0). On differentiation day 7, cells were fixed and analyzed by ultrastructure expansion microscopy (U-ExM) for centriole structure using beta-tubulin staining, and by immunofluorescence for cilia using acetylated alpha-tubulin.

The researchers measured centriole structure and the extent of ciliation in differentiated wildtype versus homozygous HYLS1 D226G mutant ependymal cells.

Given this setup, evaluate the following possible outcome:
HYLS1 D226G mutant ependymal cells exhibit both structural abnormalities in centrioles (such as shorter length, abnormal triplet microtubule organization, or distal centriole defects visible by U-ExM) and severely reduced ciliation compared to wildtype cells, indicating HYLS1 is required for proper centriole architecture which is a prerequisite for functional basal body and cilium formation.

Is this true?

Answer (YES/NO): NO